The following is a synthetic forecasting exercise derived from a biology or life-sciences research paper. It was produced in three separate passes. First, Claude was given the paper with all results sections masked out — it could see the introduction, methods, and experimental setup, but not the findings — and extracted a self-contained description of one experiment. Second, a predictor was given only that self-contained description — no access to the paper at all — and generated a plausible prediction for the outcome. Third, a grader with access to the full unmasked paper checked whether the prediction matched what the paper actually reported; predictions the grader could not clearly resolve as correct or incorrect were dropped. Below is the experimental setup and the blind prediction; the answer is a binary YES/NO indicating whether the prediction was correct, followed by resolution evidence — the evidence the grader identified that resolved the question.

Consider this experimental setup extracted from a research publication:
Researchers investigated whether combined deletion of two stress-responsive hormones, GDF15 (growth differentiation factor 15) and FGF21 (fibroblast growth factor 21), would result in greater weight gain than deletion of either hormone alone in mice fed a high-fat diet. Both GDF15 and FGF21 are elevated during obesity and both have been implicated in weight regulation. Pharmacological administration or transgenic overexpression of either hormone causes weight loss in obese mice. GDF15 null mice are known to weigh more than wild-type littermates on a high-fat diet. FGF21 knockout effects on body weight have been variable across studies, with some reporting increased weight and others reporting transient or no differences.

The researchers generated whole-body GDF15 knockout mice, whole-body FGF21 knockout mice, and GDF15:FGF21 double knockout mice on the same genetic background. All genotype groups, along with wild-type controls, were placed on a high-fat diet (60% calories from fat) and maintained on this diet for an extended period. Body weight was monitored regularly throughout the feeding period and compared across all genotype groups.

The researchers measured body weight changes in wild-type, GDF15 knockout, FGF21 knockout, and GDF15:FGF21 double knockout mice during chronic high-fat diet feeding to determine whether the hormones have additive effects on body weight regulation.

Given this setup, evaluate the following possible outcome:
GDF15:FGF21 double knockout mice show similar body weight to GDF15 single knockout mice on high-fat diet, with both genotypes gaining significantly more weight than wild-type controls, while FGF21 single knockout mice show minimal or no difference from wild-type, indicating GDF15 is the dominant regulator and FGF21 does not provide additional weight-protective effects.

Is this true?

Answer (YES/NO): NO